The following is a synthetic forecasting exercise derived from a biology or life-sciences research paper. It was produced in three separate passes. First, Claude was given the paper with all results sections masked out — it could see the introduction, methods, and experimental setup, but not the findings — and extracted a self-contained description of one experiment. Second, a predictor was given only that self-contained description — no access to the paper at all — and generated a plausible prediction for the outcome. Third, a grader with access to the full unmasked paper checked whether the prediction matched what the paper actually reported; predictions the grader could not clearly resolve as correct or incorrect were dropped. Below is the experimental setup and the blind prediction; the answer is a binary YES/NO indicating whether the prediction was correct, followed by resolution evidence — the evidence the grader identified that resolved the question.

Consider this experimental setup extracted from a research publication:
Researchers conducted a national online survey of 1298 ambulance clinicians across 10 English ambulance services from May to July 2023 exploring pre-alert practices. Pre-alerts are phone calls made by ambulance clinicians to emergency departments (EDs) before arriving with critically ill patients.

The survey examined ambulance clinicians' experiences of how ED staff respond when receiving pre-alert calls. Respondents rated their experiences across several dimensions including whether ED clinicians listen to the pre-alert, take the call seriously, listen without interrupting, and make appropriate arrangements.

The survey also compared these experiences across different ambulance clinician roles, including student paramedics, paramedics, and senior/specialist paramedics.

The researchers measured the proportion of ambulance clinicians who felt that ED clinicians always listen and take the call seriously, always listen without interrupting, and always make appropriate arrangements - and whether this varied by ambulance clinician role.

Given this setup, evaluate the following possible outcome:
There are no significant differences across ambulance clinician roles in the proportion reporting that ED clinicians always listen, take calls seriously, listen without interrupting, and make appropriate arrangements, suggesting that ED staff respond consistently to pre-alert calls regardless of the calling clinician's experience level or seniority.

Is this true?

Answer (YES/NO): NO